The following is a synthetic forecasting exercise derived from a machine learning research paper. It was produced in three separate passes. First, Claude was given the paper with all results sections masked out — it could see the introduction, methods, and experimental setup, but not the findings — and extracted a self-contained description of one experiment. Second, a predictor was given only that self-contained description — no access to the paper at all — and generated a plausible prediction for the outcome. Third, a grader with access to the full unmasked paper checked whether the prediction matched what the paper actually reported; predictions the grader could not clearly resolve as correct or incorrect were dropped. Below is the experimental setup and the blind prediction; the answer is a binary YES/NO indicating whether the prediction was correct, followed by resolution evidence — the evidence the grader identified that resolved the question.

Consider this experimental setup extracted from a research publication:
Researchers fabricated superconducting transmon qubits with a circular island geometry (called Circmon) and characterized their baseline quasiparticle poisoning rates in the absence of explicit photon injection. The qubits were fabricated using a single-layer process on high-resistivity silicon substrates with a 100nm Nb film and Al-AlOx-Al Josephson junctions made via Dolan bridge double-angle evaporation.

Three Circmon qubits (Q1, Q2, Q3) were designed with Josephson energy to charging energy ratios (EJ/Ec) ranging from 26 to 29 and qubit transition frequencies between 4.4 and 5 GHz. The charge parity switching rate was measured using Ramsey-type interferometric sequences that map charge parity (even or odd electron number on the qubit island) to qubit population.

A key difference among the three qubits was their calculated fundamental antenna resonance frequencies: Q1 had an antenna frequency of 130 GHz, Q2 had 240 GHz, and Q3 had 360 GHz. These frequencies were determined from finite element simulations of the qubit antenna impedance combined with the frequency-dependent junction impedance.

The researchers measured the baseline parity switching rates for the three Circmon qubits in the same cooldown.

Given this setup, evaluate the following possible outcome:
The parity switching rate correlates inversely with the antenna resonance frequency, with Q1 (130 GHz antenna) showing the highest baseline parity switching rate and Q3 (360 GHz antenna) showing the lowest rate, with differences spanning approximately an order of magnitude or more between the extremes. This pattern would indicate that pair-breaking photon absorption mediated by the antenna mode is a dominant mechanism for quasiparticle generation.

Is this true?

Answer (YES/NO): YES